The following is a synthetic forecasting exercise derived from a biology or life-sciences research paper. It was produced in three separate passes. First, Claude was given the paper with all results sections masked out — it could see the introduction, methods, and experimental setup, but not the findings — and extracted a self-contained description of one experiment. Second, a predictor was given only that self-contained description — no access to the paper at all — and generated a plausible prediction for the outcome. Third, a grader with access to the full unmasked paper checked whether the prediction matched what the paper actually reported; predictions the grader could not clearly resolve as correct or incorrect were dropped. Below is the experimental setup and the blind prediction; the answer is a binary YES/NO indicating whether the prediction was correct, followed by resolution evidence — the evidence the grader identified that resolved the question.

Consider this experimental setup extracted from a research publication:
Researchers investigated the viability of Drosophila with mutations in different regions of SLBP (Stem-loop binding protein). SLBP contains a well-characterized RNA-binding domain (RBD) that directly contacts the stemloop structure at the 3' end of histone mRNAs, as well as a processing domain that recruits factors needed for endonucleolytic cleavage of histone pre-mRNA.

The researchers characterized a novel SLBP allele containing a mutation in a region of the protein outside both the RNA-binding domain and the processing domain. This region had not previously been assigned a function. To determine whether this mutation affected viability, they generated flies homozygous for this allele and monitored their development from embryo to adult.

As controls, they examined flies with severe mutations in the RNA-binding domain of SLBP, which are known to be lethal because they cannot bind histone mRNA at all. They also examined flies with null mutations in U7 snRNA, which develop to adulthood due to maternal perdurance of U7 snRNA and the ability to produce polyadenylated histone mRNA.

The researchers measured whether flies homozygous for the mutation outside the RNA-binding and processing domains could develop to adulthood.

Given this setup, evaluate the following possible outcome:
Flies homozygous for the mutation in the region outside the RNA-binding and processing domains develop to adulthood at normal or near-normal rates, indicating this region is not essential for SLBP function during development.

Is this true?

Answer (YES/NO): NO